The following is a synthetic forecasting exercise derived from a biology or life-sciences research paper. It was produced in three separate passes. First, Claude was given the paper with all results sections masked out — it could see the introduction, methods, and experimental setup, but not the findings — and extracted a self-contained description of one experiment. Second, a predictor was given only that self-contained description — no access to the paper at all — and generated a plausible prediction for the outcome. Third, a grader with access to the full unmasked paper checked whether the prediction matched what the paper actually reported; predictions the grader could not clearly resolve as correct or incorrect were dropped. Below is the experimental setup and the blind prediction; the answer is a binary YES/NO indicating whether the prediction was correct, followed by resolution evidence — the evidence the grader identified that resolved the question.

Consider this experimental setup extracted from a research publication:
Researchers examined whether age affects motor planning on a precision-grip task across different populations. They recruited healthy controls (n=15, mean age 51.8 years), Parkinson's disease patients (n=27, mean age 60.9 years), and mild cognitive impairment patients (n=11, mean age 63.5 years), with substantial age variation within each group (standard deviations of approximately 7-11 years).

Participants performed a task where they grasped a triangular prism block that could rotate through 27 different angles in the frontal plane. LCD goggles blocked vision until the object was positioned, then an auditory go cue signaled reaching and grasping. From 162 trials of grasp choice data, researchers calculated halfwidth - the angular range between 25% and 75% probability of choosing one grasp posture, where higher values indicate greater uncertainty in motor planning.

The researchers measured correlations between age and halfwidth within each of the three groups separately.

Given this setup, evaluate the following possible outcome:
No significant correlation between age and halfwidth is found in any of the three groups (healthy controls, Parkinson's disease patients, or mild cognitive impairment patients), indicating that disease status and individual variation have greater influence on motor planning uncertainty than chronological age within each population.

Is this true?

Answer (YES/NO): YES